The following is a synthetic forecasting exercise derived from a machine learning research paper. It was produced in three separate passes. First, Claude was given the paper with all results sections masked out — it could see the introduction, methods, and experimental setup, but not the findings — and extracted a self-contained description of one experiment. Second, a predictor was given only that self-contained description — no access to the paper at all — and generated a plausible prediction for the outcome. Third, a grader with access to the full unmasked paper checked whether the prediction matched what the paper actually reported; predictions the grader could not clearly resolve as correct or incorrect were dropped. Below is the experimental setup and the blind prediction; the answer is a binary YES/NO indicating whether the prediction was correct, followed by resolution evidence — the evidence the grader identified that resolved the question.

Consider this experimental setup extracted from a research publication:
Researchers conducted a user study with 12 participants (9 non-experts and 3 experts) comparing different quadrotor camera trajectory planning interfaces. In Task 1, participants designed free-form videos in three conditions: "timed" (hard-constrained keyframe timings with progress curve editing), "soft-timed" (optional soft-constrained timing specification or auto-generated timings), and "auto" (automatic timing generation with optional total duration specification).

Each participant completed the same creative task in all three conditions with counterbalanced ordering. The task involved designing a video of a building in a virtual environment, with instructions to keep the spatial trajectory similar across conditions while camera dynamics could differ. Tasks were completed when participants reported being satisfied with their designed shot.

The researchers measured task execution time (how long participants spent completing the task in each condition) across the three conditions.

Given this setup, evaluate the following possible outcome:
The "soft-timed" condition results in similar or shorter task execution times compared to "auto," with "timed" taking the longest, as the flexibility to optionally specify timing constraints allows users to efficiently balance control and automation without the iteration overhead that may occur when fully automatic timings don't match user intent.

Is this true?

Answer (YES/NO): NO